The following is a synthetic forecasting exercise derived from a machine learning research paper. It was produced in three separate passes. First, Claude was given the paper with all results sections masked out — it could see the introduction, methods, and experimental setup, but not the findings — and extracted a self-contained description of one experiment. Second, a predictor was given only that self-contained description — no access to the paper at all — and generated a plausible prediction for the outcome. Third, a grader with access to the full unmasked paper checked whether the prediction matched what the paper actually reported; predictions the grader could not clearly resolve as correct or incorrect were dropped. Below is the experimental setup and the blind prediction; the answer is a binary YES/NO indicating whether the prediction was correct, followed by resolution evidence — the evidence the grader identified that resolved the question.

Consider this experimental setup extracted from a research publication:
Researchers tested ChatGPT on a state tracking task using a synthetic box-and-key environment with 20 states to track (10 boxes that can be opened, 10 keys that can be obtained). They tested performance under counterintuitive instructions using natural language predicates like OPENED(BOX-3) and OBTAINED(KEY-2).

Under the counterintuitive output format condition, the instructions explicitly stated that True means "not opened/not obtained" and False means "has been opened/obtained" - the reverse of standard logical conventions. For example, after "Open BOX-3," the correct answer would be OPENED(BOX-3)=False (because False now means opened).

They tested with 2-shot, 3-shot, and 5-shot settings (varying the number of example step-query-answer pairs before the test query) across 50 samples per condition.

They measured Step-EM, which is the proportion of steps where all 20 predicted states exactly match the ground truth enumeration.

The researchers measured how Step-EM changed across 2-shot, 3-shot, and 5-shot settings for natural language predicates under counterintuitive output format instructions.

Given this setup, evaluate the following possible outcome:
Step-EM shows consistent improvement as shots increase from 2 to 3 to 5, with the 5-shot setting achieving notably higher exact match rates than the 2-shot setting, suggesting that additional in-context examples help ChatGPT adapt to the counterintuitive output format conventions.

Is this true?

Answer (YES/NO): NO